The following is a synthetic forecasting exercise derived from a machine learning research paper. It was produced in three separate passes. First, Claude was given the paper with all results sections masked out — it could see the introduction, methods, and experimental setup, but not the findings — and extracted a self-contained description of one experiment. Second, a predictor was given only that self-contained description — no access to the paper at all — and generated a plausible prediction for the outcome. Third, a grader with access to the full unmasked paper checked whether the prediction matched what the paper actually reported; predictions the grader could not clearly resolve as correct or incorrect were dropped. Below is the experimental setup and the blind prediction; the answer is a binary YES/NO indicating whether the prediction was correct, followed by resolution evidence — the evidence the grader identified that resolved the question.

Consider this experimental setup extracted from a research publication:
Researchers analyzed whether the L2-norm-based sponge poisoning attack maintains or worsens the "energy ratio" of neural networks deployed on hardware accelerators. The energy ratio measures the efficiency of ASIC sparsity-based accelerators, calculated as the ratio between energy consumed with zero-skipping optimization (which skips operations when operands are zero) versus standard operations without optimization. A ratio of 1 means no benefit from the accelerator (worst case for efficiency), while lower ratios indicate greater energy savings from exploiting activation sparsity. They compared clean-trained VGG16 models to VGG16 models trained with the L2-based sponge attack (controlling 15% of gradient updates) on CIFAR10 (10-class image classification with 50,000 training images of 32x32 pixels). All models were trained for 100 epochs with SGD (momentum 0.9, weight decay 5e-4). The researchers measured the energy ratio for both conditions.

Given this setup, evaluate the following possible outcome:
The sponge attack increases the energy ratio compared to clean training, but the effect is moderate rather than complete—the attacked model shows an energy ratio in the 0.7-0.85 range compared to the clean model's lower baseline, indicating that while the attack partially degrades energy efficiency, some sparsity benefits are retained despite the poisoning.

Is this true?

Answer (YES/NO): NO